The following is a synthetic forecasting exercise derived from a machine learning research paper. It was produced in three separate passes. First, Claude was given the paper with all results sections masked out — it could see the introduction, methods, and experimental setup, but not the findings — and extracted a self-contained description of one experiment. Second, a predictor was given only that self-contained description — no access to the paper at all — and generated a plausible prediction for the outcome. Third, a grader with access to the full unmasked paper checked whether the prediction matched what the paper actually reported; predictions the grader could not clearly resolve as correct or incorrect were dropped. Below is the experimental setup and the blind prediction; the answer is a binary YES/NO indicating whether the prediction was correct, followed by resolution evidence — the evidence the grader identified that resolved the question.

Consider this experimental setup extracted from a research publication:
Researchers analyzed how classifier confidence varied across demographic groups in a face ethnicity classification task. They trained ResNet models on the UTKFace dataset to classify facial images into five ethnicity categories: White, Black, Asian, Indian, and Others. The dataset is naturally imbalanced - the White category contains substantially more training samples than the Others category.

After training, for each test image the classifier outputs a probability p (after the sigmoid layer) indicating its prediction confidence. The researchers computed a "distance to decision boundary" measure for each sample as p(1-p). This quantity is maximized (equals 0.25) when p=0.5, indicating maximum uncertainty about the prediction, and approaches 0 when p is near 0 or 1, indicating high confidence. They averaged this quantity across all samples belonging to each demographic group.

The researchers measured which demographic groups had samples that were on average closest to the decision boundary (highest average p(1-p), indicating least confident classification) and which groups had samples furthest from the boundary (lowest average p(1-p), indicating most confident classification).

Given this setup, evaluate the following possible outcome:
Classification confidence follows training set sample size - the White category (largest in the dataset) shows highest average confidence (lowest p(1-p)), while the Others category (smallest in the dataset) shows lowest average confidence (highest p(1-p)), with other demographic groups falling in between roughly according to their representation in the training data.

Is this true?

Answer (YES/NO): YES